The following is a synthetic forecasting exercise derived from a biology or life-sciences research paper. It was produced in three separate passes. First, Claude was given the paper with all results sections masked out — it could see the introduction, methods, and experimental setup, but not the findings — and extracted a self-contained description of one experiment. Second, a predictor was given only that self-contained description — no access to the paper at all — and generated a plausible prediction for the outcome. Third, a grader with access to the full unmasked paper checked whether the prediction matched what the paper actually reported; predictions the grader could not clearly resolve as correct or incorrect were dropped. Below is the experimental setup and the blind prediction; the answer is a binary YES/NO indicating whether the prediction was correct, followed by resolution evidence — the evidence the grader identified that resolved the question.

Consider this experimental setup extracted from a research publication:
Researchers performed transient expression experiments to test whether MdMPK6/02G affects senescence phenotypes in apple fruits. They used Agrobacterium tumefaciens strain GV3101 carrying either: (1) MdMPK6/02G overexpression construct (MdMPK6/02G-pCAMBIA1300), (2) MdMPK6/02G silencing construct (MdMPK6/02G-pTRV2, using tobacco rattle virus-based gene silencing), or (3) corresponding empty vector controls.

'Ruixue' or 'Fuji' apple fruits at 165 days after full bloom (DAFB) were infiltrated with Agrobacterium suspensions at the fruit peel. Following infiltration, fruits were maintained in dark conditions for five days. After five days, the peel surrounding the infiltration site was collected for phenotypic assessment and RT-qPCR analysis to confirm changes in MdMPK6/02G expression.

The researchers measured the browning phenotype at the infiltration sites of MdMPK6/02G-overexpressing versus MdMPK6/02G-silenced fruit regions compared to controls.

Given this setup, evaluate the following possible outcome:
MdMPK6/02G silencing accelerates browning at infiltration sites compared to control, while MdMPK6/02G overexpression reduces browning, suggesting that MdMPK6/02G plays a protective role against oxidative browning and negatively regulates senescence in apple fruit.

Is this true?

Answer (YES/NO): NO